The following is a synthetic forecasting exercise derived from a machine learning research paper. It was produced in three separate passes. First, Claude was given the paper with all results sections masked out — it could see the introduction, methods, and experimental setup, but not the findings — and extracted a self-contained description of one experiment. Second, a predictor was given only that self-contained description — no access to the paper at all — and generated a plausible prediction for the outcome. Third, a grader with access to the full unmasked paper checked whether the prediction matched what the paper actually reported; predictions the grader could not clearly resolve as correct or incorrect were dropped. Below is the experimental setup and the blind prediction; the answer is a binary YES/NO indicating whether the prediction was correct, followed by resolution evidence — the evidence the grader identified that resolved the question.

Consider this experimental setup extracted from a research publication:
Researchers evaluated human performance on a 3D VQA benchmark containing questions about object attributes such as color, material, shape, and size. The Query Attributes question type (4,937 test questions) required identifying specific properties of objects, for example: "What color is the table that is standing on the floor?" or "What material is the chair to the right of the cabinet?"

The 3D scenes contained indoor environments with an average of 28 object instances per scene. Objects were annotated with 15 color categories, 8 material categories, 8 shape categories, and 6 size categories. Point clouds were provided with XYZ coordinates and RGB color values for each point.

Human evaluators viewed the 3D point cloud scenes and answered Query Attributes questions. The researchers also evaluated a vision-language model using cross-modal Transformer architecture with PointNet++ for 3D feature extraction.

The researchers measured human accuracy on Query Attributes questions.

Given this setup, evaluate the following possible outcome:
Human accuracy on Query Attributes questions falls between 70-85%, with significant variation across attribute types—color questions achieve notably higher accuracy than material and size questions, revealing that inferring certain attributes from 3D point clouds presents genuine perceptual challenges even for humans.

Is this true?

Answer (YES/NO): NO